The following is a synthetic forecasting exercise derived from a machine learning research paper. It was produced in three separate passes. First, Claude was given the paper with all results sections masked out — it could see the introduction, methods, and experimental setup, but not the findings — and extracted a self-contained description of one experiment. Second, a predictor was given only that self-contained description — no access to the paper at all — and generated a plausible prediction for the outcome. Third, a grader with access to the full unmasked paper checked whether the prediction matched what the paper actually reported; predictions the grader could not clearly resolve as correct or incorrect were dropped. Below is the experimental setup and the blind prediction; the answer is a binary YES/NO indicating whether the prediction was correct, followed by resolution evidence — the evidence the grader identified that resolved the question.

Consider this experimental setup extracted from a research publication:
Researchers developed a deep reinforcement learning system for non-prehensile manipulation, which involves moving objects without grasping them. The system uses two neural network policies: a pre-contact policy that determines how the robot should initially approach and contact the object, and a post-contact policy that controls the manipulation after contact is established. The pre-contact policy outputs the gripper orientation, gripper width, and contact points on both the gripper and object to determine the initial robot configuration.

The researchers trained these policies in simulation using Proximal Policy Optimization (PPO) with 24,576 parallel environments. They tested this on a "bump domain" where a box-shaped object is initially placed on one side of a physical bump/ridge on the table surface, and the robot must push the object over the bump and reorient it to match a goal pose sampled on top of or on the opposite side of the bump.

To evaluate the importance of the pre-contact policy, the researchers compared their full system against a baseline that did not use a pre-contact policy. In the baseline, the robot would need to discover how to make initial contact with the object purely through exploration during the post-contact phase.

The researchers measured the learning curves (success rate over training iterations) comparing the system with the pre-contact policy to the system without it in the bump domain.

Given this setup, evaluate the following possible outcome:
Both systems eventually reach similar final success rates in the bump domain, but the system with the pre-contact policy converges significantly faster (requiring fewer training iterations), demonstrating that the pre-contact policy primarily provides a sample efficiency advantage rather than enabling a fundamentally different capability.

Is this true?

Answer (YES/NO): NO